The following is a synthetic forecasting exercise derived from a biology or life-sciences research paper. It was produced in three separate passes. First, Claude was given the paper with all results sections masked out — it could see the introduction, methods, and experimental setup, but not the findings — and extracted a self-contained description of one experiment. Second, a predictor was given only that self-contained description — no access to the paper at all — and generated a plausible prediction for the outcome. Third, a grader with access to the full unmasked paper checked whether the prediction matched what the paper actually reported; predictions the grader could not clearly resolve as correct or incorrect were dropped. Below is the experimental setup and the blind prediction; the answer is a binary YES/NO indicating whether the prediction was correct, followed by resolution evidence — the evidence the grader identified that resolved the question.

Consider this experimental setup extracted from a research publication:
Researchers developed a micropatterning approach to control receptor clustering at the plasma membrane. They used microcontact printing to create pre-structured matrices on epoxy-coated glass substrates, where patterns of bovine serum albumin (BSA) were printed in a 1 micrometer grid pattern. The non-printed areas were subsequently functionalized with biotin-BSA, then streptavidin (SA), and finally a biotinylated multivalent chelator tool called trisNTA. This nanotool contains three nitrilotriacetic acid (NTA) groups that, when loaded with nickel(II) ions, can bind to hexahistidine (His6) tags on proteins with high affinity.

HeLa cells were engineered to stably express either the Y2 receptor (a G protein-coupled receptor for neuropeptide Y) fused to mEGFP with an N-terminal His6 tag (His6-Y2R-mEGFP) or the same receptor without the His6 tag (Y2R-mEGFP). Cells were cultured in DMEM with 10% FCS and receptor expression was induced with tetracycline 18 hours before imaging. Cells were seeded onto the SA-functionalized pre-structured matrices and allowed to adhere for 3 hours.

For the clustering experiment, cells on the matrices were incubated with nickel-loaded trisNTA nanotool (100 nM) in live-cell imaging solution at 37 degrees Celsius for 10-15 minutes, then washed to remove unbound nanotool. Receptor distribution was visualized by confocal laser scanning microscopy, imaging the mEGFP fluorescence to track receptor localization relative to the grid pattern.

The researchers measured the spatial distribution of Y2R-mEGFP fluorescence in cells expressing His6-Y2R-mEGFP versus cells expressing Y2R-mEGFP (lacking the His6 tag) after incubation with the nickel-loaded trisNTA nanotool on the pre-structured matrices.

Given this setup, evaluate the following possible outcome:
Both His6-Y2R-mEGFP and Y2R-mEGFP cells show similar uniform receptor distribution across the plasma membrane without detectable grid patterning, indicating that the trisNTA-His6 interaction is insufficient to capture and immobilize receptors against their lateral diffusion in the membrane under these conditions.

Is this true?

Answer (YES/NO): NO